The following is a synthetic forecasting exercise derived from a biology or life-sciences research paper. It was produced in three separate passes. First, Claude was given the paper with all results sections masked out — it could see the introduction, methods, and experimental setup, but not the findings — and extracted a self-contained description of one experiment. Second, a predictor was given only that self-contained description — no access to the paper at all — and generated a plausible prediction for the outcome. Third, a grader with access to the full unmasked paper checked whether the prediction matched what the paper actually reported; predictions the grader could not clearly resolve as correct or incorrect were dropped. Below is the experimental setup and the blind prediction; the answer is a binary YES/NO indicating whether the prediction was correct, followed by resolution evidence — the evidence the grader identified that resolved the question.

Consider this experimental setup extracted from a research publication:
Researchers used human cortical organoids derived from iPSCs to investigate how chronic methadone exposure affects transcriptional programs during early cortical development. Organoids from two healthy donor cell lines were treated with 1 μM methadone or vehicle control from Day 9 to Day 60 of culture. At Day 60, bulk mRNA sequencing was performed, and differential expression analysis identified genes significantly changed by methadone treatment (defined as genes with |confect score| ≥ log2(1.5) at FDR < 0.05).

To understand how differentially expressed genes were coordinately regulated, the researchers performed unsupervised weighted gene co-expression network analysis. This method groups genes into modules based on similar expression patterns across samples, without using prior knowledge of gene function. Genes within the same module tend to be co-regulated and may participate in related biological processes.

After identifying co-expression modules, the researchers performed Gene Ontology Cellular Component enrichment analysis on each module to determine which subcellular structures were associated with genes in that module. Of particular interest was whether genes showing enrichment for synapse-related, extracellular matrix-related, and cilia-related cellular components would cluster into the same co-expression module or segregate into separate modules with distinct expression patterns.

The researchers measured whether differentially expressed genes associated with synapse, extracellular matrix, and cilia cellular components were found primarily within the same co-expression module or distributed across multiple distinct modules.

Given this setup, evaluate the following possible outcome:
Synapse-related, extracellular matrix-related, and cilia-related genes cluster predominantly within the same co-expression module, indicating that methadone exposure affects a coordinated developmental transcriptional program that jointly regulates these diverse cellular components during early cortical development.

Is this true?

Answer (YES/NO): NO